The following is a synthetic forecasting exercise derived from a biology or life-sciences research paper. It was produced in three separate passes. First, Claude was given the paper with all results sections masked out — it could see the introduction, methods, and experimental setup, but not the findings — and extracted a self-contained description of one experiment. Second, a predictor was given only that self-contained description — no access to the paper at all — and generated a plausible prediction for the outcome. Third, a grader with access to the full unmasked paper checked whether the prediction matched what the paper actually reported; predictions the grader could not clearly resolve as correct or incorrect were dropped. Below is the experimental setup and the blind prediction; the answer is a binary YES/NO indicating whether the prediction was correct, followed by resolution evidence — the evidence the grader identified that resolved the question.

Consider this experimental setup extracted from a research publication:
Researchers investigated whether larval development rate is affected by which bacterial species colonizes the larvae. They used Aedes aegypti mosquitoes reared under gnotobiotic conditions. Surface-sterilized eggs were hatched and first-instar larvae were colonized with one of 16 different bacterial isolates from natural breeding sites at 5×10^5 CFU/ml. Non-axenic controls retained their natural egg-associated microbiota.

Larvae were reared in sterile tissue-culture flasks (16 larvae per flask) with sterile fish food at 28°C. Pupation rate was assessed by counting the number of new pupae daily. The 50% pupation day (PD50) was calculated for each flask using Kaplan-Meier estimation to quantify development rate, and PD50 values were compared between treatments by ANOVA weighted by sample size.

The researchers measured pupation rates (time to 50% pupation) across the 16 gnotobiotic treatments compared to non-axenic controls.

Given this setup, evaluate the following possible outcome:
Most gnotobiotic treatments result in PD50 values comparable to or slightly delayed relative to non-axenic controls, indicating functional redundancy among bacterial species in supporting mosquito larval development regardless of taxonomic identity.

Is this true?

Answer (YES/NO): NO